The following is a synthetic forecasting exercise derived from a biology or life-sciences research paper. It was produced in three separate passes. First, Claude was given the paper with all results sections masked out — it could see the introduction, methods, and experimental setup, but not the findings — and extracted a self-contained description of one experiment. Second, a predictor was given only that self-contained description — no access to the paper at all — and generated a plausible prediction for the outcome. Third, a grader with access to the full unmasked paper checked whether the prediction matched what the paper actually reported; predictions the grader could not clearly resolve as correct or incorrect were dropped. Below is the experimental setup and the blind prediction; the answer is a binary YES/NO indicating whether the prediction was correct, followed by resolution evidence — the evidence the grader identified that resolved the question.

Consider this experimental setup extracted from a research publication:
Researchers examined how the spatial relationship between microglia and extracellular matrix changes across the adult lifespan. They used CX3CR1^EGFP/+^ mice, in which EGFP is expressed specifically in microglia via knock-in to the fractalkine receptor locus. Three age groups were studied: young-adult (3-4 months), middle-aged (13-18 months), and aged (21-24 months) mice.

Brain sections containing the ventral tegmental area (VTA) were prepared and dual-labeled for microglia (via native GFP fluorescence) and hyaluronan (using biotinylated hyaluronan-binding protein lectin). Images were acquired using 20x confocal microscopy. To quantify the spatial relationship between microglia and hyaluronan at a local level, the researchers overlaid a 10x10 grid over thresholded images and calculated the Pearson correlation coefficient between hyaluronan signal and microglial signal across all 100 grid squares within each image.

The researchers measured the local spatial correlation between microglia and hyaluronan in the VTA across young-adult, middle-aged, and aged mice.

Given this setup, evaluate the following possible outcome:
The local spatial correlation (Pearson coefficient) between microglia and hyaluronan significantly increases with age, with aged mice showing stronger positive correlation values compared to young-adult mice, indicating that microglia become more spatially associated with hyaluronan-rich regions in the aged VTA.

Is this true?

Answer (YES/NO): NO